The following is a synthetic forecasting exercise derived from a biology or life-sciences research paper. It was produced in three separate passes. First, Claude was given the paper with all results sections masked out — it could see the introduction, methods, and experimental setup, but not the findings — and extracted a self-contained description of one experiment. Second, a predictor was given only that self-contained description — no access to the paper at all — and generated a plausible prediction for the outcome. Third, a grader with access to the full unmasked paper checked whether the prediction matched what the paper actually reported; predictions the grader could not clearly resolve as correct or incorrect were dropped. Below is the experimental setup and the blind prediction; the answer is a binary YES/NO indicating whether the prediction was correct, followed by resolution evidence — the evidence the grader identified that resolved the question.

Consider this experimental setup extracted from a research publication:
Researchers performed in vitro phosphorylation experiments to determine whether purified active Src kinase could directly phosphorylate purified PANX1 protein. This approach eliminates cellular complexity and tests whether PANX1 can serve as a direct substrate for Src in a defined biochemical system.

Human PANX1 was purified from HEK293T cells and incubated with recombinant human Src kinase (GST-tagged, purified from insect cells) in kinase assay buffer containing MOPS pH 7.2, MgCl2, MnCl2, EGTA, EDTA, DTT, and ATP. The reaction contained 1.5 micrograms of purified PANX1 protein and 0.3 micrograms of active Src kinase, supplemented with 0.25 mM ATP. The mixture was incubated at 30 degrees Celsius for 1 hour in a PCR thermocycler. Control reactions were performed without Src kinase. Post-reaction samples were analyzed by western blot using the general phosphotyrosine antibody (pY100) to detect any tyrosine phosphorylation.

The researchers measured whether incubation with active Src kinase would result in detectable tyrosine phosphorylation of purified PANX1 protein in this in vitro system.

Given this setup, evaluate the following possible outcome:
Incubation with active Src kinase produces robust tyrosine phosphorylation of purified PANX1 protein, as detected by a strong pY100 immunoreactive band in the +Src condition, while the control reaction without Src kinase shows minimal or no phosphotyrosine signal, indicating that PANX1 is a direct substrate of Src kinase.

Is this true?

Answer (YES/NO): NO